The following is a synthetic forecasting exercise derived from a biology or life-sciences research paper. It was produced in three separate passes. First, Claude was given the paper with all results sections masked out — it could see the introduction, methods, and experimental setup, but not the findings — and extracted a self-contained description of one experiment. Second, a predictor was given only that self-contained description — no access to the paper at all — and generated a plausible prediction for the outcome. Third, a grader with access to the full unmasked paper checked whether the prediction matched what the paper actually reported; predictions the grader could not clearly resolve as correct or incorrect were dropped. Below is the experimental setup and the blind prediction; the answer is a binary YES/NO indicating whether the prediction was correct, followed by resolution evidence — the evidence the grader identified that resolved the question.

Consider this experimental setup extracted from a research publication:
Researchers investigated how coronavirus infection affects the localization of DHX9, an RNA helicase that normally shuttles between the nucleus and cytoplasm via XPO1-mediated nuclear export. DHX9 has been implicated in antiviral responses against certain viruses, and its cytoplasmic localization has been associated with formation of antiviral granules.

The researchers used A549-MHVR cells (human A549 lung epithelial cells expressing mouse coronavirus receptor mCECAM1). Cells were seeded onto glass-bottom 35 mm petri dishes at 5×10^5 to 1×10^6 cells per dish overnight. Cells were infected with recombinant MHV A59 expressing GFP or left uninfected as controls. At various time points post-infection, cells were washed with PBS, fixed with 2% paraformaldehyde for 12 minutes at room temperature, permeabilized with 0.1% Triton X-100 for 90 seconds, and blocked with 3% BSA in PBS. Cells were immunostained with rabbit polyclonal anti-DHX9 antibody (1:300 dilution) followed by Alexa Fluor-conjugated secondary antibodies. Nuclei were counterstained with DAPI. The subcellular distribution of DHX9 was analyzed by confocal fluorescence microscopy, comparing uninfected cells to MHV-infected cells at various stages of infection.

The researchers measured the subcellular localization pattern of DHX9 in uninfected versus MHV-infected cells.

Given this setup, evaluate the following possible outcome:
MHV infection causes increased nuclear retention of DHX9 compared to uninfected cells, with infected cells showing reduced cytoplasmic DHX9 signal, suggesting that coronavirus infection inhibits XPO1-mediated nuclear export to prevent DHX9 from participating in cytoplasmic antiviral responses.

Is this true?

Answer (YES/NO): NO